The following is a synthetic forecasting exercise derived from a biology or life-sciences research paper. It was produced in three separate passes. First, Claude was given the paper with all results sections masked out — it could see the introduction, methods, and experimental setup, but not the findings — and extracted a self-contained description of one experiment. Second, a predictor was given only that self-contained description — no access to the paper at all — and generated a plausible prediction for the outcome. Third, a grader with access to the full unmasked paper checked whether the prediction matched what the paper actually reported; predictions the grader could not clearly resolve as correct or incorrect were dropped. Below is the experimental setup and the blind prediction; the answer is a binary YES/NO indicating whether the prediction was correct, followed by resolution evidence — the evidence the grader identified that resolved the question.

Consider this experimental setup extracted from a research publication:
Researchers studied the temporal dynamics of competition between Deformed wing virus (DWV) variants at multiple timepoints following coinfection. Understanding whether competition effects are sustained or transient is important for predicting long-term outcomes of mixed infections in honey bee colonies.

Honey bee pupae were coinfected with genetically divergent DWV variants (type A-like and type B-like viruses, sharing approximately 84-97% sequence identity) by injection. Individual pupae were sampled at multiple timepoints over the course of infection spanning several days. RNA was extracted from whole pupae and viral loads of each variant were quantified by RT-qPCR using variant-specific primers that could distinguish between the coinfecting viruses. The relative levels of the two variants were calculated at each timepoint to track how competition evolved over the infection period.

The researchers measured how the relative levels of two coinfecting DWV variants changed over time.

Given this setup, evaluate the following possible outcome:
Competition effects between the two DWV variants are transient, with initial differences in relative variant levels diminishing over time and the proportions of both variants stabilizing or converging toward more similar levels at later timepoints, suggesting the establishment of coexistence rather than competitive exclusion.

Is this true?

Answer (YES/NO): YES